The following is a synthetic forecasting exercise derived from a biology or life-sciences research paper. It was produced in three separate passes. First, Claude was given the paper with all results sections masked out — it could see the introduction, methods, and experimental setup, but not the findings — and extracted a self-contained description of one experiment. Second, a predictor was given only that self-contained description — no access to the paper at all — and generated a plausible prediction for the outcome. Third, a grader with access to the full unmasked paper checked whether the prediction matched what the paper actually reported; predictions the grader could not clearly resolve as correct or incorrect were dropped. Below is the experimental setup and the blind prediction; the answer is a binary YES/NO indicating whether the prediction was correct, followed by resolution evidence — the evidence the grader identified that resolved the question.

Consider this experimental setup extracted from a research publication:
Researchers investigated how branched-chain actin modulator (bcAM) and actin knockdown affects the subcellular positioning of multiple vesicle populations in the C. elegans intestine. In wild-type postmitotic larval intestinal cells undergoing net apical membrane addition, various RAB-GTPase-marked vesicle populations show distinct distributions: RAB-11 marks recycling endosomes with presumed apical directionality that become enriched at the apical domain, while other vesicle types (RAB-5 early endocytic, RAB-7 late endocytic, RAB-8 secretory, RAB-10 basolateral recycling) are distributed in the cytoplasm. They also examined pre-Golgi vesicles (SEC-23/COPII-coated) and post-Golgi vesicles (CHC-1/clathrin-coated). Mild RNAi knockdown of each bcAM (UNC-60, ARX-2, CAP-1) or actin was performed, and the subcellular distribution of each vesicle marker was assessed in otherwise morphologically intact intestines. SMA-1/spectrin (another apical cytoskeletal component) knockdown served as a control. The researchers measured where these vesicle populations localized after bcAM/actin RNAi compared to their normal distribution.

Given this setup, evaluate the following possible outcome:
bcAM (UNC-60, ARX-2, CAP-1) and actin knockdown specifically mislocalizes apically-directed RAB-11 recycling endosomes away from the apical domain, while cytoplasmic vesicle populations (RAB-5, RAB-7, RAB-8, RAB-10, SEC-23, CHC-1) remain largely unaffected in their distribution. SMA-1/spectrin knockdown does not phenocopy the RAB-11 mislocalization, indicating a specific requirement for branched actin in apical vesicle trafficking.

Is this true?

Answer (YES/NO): NO